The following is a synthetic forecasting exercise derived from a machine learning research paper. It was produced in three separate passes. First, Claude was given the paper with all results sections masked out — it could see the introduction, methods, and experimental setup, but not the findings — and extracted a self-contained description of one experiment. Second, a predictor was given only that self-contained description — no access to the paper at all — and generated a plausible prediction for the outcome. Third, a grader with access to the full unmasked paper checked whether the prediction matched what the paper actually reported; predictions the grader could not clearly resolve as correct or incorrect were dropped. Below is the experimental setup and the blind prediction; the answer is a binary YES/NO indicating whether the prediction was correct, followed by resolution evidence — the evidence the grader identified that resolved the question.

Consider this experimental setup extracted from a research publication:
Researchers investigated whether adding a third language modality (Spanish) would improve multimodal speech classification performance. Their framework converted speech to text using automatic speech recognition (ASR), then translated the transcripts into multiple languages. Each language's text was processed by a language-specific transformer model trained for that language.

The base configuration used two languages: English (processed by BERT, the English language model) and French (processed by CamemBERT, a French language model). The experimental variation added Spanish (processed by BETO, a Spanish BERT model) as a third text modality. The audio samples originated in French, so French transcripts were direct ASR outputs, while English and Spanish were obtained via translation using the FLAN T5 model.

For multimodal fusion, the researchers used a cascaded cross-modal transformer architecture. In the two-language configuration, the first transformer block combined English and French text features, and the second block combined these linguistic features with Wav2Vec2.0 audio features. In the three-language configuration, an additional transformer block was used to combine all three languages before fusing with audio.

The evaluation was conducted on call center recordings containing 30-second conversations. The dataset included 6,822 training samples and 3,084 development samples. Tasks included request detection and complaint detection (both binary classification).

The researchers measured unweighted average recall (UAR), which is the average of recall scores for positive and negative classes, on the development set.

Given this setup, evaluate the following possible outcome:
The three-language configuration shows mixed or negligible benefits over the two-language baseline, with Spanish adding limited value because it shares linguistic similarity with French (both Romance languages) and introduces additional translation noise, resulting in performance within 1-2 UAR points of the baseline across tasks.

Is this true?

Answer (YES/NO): NO